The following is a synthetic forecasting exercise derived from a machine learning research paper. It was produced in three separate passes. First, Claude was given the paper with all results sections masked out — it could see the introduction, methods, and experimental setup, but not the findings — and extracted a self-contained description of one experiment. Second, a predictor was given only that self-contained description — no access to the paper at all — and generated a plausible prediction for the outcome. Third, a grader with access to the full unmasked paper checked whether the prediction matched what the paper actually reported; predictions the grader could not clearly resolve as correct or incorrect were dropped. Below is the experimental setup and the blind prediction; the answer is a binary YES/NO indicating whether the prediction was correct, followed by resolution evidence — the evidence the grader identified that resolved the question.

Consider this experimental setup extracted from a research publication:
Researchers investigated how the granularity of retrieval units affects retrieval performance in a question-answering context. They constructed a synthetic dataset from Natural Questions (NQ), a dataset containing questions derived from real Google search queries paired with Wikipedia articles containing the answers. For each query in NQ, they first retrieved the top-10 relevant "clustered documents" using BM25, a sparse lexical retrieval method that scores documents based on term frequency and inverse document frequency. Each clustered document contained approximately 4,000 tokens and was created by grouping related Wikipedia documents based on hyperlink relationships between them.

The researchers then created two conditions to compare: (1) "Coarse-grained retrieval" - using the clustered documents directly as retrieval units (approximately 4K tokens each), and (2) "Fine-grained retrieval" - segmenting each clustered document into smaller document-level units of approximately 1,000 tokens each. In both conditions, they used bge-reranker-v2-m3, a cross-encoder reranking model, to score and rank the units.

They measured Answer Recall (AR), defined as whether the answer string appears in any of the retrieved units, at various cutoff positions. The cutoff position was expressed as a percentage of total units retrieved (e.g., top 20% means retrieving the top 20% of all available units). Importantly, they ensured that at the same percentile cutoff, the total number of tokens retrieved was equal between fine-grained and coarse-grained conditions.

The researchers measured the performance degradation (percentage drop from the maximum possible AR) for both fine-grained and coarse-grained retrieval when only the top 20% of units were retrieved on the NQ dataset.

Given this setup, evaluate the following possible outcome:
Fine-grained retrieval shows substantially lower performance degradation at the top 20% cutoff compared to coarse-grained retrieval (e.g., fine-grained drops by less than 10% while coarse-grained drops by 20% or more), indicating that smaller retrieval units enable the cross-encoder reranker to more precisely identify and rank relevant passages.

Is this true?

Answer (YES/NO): YES